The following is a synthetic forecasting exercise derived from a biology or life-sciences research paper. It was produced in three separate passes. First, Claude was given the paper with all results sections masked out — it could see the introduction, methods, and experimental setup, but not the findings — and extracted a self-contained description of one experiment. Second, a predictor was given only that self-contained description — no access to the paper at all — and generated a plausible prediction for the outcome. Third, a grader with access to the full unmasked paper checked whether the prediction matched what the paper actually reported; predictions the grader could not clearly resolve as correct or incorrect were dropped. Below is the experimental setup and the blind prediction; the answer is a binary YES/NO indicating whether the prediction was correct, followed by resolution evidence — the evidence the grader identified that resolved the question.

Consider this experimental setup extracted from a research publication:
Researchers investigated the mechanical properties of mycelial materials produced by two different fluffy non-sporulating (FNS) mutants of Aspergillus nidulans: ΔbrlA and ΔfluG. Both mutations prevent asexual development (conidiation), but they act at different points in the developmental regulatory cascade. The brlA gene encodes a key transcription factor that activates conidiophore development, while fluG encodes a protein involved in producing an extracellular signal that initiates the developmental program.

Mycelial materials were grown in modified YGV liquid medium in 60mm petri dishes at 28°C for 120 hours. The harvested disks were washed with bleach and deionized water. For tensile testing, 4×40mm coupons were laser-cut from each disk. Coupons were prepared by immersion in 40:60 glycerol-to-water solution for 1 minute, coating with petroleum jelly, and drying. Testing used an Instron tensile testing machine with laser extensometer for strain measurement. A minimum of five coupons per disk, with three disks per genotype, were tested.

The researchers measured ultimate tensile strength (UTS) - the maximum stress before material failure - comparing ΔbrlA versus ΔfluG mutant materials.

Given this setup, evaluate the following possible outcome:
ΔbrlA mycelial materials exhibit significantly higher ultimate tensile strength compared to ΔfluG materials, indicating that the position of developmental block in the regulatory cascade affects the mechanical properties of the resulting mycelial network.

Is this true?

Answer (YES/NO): NO